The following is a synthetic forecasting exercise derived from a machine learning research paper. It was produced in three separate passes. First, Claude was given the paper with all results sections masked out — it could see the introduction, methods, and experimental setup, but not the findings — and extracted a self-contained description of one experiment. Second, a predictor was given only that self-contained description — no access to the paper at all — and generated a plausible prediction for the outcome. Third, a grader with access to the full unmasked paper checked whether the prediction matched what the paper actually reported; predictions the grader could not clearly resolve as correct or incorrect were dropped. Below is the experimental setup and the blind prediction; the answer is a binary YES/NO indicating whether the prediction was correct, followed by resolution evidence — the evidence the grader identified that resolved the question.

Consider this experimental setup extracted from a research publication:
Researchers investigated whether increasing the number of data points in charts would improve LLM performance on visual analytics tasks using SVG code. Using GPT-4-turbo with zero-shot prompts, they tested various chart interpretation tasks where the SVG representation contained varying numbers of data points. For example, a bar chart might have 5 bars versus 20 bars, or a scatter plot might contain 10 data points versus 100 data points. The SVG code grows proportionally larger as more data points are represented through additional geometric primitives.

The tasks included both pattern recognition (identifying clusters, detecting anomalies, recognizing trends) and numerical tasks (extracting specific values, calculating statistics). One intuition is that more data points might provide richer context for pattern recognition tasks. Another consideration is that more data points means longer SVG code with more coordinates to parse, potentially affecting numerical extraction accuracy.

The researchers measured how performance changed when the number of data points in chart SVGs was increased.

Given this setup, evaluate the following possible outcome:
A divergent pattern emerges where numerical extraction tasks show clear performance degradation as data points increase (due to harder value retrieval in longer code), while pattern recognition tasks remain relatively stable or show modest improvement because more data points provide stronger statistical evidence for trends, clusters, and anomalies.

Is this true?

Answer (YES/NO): NO